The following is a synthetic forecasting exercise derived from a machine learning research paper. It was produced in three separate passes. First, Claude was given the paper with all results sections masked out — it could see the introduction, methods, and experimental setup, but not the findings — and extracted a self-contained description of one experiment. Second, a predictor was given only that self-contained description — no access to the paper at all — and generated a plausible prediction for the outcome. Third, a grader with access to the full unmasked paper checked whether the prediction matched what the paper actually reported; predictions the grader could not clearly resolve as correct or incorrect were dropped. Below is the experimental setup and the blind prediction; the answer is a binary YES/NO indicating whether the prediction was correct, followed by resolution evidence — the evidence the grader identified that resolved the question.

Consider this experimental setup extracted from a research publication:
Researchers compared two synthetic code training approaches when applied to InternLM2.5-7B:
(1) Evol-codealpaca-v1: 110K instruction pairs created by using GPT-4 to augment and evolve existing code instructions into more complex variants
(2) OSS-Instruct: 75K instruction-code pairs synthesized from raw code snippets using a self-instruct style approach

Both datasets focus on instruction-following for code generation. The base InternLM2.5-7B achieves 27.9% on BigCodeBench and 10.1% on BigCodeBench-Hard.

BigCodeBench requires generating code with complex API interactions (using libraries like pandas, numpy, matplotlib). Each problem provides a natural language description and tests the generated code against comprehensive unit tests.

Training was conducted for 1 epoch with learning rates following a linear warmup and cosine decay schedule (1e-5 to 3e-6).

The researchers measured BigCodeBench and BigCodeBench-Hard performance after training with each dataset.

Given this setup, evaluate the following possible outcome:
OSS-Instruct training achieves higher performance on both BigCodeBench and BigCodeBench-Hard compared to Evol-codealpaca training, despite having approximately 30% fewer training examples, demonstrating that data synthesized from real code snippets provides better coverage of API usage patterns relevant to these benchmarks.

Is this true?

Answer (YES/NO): YES